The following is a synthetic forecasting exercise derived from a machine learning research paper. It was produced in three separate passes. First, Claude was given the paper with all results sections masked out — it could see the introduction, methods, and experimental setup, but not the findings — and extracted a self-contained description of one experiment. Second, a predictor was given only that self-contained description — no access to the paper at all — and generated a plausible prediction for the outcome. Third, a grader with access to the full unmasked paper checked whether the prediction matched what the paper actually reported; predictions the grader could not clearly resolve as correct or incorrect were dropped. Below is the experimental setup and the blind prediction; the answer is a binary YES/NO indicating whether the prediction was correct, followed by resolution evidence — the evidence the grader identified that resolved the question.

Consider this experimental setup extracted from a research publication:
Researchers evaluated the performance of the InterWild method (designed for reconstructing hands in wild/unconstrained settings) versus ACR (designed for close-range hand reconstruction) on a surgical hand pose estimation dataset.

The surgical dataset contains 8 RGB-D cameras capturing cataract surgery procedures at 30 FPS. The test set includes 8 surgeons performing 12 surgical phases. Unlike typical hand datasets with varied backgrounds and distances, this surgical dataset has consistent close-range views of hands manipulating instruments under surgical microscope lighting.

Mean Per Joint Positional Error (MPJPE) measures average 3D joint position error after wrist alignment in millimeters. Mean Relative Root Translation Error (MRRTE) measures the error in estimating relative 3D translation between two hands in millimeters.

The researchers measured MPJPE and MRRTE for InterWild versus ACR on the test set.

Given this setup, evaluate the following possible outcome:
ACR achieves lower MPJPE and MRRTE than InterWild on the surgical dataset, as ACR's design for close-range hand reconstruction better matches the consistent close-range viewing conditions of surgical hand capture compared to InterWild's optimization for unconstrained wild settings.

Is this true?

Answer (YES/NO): YES